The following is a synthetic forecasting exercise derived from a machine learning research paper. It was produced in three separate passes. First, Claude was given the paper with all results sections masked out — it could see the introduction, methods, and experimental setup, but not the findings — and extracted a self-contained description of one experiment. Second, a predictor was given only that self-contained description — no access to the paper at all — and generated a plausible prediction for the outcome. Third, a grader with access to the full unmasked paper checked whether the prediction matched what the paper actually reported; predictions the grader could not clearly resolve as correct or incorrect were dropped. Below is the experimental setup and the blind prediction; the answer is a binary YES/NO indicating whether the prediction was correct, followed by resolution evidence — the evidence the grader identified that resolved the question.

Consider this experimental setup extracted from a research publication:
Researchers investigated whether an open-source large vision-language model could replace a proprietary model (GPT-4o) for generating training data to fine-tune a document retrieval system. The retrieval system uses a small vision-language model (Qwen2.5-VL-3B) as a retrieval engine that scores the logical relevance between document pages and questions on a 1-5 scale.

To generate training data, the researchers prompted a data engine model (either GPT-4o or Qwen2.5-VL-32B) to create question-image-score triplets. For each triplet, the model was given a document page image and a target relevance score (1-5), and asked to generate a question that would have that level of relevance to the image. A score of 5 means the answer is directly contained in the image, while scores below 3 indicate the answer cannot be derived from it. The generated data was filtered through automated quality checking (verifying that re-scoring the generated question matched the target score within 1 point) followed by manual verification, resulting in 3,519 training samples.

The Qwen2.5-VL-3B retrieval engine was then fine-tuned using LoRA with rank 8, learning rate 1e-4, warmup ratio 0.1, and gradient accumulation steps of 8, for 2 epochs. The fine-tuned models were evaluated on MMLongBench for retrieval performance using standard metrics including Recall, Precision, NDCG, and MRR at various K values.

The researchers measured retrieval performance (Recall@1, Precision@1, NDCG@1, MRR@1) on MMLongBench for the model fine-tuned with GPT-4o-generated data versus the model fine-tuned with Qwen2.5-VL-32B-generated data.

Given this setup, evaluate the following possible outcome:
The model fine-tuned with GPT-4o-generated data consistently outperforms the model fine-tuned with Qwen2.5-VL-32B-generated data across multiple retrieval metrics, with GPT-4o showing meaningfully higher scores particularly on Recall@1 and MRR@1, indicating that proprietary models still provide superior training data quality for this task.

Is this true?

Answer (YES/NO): NO